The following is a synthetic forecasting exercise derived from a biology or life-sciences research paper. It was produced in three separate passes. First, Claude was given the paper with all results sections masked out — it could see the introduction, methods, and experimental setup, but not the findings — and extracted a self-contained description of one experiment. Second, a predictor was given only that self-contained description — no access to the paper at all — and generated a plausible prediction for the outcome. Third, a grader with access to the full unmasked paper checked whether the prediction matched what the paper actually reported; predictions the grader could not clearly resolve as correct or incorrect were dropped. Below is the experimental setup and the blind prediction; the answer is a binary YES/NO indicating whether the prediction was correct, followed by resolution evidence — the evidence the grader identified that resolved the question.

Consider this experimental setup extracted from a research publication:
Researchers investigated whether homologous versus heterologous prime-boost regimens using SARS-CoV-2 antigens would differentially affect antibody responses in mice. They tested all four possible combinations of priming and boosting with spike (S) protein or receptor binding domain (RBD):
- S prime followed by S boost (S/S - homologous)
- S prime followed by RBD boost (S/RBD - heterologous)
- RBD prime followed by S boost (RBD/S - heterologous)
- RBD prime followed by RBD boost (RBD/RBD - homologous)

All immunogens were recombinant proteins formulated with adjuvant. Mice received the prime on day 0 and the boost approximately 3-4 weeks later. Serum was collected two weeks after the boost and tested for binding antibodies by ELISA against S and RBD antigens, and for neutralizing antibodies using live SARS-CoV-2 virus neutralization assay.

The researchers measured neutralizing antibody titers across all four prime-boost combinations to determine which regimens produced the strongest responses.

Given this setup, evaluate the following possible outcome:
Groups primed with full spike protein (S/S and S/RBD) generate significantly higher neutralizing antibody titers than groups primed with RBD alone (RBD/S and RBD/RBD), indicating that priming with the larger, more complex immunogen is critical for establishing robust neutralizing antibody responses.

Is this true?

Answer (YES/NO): YES